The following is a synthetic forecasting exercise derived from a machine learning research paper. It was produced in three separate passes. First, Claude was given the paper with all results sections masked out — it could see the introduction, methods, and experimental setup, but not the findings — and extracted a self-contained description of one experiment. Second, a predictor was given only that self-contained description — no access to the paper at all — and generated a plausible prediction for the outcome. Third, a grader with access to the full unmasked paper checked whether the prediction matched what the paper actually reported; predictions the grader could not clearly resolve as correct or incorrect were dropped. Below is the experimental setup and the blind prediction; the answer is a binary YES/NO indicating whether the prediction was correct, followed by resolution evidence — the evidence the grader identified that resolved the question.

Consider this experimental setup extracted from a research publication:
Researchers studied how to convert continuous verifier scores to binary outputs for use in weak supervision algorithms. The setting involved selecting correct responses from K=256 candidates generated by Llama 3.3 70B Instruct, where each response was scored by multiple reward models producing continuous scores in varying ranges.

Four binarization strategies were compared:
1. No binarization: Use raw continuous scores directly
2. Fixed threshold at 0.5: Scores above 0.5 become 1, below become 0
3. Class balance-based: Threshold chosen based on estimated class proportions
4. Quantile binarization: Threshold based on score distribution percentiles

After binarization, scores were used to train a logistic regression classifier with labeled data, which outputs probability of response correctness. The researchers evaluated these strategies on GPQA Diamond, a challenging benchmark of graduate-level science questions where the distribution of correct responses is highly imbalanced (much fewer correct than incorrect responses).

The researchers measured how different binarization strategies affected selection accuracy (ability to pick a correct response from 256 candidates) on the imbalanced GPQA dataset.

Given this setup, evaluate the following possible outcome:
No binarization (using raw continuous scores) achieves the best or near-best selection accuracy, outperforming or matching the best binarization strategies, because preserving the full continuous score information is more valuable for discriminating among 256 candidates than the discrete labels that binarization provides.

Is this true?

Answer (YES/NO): NO